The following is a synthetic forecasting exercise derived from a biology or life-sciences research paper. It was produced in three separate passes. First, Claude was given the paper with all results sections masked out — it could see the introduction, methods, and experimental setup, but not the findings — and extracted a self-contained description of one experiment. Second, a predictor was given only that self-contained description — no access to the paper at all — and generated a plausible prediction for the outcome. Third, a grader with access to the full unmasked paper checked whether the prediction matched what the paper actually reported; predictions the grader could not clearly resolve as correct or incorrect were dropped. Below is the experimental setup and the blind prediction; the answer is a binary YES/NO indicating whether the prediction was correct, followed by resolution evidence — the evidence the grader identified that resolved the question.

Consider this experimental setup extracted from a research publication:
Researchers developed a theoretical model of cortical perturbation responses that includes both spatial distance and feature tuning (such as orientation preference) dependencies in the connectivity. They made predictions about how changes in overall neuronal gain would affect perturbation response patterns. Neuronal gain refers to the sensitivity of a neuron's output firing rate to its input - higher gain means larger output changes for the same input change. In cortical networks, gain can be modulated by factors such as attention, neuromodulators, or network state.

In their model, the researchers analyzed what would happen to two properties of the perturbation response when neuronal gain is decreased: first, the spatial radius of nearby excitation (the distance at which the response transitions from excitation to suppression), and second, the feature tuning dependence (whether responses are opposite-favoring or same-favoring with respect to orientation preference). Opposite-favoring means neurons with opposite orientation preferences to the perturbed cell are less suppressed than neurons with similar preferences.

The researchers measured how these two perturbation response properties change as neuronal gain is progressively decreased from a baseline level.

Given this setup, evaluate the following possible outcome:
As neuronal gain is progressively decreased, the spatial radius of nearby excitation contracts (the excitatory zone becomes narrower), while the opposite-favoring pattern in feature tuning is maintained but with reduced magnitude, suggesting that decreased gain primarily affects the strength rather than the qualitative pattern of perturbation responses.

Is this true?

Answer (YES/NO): NO